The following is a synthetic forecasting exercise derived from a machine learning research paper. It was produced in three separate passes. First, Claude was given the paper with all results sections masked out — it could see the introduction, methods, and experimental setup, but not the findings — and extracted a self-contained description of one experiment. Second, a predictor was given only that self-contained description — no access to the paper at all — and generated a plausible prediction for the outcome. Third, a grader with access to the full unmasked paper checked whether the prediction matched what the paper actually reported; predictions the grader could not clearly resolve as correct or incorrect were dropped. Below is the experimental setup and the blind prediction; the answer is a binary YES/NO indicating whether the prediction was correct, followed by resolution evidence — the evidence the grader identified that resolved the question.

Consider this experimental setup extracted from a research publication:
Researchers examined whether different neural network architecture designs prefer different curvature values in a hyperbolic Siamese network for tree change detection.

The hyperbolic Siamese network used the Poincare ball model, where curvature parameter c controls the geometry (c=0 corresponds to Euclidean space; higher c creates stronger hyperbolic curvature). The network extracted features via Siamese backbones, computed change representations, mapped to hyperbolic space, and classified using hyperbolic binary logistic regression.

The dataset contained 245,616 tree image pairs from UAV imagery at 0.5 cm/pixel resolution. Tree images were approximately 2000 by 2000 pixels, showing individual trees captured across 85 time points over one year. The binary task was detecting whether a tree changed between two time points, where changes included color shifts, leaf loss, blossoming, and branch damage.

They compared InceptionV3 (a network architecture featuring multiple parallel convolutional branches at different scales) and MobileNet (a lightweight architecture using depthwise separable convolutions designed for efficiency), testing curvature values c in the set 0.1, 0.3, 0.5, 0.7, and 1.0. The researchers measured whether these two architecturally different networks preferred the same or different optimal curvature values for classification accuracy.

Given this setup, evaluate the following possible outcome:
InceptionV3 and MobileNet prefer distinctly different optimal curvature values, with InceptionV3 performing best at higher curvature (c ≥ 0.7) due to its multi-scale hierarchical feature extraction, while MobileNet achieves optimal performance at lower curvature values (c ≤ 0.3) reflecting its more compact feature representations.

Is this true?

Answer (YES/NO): NO